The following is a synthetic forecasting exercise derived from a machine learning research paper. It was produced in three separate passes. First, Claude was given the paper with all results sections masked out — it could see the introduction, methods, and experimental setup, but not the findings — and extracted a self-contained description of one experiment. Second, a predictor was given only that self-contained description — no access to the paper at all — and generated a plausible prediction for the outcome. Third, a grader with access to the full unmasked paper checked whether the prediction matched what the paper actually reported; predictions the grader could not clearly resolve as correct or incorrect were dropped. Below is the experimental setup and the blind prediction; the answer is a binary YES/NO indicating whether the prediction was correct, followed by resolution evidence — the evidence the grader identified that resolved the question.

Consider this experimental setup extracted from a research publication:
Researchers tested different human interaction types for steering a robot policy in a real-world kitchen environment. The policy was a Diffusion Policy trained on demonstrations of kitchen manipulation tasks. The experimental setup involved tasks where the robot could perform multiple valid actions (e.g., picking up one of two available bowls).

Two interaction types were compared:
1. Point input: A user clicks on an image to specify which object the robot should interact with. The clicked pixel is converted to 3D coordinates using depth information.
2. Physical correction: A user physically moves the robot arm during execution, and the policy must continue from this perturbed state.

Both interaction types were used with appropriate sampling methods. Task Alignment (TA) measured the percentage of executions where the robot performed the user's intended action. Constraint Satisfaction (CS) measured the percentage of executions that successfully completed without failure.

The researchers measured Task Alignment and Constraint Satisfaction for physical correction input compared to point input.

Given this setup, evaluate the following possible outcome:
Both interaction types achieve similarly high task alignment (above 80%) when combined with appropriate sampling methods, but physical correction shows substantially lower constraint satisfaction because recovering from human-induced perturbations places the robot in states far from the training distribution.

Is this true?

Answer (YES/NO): NO